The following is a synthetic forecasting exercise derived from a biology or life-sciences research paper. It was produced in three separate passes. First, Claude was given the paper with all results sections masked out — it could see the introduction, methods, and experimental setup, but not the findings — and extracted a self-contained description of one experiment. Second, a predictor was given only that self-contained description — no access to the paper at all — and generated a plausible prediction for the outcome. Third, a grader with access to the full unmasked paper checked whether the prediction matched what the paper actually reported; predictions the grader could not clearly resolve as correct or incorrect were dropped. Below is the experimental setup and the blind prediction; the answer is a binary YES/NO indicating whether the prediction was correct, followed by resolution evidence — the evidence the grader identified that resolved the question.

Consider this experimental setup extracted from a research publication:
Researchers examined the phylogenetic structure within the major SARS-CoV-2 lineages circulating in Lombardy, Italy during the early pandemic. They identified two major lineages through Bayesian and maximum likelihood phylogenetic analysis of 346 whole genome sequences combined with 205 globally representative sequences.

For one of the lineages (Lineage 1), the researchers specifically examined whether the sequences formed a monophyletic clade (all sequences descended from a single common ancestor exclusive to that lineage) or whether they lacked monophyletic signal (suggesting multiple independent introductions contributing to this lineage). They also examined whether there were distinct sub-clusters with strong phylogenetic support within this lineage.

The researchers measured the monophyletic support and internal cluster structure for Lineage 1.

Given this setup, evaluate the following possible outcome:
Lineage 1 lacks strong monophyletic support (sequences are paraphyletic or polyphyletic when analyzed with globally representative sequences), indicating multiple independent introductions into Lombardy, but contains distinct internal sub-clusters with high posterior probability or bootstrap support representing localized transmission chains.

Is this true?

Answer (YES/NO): NO